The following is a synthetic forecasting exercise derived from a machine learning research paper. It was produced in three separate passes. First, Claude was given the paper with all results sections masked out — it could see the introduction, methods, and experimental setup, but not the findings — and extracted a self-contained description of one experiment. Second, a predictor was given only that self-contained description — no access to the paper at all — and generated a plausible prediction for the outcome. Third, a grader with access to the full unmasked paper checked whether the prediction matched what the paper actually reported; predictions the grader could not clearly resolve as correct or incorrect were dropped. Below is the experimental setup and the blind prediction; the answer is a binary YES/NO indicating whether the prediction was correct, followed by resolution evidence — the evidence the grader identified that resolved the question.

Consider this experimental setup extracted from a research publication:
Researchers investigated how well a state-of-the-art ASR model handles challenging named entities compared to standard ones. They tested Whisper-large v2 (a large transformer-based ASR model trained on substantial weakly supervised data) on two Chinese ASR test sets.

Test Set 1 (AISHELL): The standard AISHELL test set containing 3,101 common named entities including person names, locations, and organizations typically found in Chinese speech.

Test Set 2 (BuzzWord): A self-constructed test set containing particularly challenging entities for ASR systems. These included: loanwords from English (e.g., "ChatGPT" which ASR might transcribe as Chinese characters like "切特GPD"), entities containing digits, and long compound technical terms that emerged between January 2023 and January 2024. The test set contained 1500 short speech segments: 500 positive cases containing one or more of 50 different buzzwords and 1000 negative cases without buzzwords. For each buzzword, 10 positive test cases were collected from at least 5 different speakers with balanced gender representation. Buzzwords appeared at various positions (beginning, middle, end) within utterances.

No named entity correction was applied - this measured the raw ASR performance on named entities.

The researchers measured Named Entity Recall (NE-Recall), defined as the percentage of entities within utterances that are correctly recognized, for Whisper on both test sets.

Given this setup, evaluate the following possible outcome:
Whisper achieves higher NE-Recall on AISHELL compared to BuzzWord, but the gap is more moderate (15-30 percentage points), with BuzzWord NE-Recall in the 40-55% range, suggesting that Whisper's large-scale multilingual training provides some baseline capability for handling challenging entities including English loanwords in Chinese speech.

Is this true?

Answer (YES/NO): NO